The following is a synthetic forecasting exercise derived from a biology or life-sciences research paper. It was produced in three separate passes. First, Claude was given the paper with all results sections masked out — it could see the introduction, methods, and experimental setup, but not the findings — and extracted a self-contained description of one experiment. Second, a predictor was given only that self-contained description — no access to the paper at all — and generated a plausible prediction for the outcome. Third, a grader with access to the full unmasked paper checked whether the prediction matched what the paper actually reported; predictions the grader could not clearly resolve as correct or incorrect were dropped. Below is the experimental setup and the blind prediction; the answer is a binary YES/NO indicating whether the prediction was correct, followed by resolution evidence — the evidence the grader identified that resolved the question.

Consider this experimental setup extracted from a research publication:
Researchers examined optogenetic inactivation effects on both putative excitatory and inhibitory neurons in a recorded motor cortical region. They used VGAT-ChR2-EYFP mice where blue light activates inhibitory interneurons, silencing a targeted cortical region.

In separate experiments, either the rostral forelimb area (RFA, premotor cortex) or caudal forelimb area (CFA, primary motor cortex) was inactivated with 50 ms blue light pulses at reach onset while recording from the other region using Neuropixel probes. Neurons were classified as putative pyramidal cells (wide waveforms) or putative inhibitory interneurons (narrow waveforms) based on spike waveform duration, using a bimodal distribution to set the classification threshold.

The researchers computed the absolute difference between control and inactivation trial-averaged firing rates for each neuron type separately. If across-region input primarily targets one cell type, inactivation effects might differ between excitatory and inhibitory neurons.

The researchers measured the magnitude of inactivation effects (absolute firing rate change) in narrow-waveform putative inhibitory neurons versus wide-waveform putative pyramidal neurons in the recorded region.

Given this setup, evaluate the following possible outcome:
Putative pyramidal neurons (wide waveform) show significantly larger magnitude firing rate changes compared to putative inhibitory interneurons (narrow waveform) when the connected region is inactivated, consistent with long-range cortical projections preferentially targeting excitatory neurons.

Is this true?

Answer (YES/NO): NO